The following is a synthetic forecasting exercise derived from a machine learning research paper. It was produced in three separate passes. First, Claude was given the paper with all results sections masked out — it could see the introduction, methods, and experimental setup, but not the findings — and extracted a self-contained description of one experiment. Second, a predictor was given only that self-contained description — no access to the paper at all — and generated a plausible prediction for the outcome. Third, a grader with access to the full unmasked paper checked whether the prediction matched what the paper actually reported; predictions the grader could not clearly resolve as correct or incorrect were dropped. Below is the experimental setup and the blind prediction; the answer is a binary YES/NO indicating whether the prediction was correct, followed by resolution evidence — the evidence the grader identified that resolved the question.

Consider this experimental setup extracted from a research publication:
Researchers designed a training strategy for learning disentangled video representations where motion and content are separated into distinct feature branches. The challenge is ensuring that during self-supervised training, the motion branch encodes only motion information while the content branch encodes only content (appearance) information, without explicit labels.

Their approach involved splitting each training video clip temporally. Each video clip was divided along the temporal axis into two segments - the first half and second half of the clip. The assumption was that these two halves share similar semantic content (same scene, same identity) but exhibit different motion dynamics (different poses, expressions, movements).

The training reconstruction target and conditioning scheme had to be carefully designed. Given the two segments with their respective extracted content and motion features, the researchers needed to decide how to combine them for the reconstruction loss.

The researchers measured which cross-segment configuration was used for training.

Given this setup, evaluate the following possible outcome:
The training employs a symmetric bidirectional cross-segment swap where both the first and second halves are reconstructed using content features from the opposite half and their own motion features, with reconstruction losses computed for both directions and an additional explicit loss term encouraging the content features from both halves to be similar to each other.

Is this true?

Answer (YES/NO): NO